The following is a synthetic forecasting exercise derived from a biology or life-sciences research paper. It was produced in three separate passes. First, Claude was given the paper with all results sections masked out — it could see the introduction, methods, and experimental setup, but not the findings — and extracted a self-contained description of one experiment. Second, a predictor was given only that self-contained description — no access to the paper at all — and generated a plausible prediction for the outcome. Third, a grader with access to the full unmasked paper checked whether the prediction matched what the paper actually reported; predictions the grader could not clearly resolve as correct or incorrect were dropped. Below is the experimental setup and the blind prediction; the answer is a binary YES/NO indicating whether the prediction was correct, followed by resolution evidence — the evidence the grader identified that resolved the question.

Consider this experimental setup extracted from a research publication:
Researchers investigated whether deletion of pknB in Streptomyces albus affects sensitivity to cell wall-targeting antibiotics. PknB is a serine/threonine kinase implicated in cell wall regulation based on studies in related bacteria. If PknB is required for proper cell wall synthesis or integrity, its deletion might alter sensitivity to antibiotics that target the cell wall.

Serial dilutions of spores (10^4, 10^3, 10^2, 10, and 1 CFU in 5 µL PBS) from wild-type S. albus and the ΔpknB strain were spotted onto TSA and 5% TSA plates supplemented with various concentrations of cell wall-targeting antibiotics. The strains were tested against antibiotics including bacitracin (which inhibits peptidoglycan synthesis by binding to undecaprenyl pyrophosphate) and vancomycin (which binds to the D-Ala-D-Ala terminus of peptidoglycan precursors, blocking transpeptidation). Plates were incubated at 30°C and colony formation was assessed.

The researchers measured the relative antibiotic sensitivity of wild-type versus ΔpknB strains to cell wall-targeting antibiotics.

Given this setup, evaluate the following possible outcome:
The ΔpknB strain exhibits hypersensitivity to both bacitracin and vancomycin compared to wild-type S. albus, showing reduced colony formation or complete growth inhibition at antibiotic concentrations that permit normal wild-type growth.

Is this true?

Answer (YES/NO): YES